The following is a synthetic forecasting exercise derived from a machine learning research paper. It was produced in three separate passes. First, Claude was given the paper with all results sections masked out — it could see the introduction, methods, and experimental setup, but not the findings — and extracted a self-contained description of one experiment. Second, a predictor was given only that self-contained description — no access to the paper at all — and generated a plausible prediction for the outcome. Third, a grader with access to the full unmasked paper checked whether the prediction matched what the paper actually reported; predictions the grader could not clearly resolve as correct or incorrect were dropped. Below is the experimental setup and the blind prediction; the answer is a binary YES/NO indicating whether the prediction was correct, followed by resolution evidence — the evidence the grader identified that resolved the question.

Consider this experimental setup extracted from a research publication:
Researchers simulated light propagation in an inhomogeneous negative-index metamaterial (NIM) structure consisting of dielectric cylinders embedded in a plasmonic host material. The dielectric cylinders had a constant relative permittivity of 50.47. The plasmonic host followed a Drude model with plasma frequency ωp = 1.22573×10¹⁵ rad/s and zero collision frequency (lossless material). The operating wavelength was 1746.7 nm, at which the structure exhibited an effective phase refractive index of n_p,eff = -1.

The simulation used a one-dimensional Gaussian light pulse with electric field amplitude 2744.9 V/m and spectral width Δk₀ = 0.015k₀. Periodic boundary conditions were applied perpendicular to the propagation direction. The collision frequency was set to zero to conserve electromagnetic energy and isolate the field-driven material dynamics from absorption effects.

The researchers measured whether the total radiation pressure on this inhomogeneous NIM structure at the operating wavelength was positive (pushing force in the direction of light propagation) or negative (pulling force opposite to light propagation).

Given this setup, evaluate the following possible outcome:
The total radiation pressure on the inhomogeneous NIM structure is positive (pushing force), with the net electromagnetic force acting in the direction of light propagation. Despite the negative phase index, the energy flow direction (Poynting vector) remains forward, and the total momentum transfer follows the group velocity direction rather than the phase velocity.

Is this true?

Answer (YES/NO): NO